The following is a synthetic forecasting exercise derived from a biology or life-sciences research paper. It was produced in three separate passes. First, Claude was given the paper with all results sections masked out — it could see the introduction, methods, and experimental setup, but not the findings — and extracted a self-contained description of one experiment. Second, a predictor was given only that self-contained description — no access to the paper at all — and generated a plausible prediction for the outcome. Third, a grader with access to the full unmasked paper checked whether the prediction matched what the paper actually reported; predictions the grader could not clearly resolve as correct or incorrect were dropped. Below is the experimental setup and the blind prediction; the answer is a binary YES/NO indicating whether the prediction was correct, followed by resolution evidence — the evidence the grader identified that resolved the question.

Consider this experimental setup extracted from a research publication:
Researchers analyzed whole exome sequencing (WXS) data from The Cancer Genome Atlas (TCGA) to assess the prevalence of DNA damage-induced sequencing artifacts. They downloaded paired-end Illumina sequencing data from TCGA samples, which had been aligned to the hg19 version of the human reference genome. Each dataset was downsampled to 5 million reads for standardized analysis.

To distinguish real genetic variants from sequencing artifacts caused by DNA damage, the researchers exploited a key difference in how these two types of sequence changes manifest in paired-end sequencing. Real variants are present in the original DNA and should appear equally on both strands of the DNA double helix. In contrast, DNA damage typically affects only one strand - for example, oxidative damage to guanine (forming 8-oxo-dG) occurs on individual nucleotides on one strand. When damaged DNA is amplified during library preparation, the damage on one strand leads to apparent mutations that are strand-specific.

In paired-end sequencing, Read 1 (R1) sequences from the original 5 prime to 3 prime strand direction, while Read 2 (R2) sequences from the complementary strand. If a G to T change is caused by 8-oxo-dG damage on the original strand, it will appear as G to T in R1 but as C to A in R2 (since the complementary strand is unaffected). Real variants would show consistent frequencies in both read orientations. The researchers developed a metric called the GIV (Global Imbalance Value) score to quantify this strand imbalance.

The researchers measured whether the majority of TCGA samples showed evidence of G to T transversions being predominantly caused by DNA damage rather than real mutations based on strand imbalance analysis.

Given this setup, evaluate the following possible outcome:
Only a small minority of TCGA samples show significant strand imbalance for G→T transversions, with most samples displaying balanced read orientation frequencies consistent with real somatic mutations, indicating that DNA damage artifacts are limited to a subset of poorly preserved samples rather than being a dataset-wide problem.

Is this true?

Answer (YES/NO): NO